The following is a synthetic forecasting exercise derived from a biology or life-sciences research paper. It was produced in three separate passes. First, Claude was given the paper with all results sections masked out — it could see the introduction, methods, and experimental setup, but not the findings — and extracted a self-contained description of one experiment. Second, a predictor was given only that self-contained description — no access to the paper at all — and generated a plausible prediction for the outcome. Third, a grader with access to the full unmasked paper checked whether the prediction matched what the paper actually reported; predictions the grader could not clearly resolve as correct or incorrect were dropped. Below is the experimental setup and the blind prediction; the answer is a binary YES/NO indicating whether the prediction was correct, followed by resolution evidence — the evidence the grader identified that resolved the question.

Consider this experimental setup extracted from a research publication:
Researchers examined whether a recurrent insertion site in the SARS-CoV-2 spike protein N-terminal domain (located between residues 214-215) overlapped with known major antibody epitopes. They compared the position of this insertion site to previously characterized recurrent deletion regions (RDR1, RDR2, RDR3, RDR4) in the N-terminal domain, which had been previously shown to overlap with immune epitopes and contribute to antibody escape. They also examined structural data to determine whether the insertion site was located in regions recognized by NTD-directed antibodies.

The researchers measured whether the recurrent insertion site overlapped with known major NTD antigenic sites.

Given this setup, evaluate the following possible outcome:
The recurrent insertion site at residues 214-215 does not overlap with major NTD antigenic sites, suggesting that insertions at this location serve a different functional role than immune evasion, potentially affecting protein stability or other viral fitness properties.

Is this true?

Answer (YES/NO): YES